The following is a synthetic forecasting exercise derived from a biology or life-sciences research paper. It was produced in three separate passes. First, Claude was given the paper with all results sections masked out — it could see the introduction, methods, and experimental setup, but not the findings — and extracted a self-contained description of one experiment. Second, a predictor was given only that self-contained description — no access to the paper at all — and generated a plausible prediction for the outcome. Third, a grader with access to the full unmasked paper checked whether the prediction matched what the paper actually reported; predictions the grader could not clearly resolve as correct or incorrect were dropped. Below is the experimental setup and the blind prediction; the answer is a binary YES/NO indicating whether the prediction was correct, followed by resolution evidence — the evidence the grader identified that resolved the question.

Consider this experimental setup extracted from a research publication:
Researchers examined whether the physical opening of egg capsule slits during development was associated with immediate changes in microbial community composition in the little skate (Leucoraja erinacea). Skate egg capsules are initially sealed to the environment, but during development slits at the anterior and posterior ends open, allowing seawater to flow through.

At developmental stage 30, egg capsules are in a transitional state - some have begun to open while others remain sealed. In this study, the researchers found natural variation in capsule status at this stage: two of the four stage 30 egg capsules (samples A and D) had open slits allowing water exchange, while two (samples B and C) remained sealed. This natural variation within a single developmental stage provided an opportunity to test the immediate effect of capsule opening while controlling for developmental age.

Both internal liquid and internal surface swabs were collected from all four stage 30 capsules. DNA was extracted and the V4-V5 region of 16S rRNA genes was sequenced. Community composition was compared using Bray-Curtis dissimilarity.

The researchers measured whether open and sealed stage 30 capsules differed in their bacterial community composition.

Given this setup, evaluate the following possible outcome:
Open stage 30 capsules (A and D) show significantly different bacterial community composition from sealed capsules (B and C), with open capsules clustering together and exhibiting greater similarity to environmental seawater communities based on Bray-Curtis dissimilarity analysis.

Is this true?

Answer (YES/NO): NO